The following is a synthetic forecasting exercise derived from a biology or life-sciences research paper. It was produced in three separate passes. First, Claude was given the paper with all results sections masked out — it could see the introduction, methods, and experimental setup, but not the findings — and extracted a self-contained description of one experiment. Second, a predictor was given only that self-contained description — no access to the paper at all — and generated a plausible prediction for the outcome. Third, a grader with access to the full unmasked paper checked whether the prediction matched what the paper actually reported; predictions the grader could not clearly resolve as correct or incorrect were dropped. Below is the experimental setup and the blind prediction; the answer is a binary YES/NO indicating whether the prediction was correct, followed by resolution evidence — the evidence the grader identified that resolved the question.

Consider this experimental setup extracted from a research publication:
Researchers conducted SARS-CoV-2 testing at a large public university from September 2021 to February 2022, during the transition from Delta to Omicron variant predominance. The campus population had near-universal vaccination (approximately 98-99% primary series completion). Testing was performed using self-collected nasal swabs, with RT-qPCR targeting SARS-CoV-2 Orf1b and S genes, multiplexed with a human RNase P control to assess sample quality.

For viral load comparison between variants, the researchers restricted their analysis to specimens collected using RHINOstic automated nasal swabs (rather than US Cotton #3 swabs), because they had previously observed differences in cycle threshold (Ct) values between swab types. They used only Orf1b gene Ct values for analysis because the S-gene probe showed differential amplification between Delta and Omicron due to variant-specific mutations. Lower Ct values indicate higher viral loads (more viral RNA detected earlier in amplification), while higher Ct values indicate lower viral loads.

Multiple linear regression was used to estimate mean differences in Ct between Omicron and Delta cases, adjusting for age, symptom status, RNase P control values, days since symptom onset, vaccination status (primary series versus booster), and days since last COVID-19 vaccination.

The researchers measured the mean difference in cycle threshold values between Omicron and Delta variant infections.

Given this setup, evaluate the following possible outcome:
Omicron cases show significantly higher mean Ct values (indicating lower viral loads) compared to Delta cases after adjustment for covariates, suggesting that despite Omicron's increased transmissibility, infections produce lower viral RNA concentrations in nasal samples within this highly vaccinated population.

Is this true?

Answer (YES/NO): YES